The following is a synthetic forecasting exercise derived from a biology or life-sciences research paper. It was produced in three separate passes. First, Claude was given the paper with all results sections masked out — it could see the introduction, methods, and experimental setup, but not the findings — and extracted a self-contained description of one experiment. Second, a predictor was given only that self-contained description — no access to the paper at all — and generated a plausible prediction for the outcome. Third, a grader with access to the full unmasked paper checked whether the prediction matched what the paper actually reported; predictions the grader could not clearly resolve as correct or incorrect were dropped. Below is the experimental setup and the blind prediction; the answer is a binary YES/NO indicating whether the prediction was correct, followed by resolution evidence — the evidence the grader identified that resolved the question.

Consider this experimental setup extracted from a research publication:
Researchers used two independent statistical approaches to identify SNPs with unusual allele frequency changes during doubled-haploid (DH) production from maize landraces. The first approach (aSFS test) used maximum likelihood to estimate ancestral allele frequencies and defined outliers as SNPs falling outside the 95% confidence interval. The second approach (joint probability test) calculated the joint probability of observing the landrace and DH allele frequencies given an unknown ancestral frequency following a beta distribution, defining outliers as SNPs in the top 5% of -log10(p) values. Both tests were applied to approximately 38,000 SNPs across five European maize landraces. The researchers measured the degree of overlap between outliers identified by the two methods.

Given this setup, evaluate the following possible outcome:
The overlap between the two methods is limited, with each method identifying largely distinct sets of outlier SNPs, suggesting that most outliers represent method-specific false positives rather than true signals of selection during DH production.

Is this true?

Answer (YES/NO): NO